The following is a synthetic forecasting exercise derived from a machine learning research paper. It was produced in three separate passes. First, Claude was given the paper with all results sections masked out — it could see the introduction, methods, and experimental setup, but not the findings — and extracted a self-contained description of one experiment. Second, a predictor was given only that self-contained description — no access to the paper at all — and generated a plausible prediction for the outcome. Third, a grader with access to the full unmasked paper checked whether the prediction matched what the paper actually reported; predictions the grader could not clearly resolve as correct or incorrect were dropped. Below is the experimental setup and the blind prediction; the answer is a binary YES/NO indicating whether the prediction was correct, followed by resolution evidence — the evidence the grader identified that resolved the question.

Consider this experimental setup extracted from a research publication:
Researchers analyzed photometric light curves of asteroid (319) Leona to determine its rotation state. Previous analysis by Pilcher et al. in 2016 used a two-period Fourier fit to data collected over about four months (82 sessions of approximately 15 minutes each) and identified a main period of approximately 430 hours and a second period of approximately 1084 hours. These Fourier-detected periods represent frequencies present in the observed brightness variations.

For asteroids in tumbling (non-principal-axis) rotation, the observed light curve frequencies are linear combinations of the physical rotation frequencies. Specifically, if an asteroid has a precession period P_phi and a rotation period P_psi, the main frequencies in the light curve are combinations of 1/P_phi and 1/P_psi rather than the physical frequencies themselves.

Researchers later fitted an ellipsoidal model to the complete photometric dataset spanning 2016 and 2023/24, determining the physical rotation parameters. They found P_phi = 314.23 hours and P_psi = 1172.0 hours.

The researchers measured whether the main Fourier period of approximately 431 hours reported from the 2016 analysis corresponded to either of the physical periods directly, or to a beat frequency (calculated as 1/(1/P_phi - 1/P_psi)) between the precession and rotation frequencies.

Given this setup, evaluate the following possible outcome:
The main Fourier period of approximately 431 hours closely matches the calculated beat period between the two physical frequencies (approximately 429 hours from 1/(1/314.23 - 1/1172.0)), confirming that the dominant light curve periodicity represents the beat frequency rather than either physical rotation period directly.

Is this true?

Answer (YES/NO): YES